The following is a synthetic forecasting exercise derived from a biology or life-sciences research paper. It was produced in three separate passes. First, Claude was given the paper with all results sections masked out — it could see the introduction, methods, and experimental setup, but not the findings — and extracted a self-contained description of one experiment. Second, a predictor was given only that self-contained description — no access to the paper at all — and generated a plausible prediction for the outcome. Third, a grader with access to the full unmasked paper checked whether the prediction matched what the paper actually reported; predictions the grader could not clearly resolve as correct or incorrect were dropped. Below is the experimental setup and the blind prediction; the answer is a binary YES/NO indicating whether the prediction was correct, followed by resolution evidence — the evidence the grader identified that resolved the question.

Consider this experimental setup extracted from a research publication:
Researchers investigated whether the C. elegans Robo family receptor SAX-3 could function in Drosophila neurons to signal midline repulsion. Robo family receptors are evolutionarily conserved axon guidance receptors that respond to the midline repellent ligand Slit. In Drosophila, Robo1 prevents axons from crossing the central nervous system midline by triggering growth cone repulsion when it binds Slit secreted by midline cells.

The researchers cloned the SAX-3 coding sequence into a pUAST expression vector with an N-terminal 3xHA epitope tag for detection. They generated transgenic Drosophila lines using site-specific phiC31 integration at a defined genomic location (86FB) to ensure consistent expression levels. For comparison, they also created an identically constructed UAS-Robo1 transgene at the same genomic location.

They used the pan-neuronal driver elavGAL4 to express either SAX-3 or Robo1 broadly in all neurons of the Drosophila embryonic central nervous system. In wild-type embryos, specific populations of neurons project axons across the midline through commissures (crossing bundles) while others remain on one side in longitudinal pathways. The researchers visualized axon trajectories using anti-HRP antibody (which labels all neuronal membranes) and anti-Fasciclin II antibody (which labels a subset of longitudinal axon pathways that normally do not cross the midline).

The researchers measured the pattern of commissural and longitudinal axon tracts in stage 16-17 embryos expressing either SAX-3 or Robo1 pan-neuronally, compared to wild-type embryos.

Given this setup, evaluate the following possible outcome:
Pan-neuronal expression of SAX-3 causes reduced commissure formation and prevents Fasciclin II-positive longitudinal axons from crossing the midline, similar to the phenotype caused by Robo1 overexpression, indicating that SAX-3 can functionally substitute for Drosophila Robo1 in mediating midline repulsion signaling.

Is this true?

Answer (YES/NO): NO